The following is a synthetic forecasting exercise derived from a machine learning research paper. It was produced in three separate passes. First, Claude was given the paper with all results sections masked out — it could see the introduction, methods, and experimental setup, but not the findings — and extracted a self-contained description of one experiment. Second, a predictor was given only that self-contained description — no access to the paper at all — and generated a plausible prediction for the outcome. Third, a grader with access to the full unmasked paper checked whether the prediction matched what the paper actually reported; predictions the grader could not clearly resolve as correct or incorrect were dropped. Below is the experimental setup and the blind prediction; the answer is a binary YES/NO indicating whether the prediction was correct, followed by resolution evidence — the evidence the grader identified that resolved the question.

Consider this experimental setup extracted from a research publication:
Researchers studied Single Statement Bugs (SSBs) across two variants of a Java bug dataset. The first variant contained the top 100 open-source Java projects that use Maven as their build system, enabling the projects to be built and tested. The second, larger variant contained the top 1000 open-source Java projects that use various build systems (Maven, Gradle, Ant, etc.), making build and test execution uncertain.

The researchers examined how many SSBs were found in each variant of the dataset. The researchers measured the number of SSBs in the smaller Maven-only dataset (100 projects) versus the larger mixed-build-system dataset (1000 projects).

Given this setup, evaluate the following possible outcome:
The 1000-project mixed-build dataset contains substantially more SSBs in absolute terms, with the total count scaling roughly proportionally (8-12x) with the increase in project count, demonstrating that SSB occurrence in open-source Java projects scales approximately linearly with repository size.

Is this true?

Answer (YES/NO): NO